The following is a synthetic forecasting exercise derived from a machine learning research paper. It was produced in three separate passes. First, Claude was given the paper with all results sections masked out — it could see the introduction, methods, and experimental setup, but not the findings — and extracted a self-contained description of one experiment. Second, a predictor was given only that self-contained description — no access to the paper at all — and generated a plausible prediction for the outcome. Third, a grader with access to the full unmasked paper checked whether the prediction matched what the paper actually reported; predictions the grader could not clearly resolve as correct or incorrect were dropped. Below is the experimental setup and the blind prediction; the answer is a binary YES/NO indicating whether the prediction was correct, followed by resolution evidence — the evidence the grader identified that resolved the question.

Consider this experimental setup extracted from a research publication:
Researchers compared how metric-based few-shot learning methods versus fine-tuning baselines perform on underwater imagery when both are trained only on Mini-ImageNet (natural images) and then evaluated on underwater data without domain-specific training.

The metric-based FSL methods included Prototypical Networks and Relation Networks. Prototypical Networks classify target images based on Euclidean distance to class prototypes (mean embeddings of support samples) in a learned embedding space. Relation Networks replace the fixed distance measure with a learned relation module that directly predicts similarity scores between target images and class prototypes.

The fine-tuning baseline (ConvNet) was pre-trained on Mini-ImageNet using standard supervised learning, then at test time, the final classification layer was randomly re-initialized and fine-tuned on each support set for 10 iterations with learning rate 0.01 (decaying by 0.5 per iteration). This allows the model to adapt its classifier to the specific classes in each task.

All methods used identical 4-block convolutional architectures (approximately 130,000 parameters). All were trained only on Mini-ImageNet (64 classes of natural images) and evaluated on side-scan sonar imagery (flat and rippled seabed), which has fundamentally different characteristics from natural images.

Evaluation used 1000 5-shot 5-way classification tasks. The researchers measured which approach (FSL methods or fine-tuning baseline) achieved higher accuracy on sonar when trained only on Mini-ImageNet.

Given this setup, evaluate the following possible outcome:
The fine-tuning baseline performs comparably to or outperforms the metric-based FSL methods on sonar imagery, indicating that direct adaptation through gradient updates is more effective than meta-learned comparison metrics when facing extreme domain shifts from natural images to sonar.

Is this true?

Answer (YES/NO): YES